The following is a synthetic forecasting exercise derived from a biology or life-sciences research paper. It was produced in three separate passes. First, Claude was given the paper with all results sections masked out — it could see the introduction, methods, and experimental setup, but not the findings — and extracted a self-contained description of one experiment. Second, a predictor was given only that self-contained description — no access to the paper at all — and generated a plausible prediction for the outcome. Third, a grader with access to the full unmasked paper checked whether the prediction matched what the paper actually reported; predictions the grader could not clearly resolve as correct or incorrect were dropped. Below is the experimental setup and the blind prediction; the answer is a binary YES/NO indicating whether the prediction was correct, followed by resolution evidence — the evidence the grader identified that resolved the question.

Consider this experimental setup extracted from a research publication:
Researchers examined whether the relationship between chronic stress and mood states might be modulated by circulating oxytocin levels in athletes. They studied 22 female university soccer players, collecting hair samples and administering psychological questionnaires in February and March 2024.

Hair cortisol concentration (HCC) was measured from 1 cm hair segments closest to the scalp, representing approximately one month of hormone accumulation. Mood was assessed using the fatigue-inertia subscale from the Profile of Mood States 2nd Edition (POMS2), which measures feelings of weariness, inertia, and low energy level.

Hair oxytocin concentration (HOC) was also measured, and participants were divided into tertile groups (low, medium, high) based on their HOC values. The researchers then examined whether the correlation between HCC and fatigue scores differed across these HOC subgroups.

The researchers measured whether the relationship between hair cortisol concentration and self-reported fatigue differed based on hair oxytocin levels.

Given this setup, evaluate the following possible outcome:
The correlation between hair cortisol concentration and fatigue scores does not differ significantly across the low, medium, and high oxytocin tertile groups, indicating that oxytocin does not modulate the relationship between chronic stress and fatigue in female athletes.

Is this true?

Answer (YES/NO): NO